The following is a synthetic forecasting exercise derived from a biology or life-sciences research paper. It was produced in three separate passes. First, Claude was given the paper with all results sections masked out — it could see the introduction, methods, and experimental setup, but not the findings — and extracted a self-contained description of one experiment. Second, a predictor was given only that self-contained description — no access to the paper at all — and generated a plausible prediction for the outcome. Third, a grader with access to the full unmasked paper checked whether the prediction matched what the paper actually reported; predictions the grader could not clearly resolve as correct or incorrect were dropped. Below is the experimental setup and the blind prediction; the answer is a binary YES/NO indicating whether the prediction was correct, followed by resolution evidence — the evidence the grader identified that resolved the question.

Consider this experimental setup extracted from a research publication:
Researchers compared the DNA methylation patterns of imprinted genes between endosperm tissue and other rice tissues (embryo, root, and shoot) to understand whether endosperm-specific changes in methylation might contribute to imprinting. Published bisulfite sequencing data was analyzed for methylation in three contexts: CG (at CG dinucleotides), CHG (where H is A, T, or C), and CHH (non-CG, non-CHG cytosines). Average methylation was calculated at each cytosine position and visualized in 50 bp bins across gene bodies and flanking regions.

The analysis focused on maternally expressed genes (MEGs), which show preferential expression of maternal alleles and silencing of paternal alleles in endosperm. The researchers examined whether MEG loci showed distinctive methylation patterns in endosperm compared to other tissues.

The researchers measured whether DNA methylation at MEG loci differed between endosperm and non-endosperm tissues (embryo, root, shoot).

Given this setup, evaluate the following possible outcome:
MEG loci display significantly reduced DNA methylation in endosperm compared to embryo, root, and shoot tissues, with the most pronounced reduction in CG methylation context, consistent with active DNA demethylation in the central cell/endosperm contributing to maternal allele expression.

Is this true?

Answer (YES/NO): YES